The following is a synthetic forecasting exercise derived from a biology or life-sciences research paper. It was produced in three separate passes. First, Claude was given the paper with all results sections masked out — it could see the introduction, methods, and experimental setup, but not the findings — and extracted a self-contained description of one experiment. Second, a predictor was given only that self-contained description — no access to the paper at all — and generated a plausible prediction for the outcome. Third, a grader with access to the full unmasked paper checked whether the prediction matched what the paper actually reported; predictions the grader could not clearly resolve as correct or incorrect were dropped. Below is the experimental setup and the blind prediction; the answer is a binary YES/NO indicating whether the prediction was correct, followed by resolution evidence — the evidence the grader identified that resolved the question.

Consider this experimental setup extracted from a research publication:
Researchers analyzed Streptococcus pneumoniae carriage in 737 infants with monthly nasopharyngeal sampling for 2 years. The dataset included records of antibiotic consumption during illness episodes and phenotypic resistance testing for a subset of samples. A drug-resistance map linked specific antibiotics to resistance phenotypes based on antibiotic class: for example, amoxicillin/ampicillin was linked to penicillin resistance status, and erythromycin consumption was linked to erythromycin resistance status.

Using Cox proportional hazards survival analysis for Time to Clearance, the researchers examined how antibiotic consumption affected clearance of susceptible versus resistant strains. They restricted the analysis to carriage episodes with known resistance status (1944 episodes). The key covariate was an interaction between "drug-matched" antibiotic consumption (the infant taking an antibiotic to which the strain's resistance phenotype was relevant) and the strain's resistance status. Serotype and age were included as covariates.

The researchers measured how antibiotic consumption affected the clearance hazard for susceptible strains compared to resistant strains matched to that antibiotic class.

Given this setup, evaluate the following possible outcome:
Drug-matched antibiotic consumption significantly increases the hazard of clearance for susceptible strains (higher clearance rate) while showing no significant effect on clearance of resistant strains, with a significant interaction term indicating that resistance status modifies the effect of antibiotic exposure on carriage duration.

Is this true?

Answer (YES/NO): NO